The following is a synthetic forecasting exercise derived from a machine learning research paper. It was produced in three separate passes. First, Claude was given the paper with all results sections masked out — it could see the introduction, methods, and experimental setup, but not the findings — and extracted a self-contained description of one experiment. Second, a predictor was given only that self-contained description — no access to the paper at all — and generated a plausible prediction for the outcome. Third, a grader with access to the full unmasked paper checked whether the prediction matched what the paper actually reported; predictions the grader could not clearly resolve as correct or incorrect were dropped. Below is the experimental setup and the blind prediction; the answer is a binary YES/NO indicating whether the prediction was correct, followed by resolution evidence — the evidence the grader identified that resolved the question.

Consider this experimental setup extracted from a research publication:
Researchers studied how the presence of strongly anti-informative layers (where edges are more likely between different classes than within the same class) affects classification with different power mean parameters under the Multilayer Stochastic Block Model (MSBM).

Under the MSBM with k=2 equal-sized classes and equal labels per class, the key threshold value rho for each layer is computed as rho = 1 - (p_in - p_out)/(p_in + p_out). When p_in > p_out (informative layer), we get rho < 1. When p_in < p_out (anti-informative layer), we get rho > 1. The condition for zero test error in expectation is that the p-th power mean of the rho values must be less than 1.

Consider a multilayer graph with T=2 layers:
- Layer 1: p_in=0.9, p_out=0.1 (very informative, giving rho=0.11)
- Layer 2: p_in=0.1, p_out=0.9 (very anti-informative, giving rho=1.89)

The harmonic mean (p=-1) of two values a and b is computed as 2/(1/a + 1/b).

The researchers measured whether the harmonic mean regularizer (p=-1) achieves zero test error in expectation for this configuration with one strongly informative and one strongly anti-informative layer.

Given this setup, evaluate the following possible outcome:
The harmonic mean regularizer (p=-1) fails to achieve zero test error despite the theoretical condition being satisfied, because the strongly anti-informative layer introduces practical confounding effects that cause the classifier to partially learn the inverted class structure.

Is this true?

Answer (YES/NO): NO